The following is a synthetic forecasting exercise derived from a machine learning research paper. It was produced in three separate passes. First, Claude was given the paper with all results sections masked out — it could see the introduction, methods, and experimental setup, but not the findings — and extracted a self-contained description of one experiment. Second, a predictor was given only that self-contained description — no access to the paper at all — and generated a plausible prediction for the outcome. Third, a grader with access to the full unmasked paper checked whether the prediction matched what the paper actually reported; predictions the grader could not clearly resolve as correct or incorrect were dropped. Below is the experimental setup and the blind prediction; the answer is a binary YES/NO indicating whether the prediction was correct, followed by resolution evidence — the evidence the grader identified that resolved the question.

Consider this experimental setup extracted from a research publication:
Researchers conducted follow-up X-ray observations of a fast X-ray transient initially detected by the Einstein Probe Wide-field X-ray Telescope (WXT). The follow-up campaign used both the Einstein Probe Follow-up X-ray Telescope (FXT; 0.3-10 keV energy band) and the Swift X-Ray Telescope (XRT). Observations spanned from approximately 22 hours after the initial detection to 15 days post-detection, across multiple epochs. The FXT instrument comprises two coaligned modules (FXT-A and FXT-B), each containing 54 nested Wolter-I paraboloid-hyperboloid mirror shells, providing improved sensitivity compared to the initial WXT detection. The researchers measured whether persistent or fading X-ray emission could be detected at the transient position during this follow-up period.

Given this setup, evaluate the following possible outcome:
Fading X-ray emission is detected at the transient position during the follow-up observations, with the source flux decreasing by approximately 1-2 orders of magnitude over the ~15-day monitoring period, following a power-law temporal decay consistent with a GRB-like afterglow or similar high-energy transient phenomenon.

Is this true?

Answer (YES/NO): NO